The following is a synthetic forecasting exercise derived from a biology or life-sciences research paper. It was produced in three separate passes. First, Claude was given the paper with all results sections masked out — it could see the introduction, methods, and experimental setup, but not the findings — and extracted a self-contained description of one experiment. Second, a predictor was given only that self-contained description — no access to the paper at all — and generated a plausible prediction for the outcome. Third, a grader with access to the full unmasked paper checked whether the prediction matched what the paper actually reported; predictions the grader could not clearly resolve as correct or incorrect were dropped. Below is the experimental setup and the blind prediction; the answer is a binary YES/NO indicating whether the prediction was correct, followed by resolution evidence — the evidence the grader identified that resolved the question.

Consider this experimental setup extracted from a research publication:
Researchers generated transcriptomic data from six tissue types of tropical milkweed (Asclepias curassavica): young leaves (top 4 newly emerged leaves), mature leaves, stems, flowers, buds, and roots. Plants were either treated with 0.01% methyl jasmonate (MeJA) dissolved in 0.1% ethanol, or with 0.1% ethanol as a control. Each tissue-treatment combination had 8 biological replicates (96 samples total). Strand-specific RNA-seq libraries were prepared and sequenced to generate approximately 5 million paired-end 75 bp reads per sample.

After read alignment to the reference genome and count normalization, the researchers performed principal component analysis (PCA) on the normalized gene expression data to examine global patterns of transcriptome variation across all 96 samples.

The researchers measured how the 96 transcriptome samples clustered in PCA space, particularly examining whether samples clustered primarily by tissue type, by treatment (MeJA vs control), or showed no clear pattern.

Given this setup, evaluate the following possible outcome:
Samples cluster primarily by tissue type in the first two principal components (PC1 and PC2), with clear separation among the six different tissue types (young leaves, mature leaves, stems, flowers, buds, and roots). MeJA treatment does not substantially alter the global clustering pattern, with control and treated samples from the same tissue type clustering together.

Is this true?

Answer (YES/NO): NO